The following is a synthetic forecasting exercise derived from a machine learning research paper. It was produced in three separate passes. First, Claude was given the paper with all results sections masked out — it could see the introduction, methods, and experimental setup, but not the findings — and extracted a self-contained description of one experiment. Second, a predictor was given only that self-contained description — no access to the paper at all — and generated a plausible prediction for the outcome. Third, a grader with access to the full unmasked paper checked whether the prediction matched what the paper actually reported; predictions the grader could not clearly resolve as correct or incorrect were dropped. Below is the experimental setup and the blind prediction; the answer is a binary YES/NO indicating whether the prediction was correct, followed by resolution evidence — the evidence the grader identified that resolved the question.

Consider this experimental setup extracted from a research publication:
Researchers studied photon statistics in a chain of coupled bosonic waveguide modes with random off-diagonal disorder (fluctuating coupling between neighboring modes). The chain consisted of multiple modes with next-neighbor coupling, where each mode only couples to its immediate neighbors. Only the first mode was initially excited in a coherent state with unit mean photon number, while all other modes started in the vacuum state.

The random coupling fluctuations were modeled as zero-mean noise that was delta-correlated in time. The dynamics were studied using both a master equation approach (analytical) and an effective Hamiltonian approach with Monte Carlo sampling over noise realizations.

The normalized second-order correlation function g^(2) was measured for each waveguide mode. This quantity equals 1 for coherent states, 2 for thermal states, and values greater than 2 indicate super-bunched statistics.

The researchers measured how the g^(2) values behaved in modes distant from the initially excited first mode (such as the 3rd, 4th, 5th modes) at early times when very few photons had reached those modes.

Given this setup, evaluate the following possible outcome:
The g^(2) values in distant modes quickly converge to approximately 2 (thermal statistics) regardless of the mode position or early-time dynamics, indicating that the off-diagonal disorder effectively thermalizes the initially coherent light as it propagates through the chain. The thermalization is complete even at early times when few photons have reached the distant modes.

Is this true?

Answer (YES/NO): NO